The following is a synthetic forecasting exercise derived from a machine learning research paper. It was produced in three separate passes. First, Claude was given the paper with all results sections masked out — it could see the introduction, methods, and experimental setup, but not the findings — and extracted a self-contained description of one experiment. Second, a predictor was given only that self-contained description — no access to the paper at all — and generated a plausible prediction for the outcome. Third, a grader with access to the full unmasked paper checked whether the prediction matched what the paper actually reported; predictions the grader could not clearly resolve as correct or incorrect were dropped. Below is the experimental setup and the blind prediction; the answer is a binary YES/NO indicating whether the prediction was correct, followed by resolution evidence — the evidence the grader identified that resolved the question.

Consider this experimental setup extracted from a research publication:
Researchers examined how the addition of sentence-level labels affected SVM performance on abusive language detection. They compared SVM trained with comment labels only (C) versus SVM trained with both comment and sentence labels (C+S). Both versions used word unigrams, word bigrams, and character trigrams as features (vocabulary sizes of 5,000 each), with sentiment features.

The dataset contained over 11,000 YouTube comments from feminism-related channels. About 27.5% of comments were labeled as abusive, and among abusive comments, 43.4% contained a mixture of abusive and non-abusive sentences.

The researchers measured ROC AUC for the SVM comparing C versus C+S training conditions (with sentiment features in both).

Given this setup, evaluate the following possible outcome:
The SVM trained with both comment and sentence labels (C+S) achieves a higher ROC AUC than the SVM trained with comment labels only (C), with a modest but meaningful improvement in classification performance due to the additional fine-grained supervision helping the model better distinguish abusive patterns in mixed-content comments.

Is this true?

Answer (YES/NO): YES